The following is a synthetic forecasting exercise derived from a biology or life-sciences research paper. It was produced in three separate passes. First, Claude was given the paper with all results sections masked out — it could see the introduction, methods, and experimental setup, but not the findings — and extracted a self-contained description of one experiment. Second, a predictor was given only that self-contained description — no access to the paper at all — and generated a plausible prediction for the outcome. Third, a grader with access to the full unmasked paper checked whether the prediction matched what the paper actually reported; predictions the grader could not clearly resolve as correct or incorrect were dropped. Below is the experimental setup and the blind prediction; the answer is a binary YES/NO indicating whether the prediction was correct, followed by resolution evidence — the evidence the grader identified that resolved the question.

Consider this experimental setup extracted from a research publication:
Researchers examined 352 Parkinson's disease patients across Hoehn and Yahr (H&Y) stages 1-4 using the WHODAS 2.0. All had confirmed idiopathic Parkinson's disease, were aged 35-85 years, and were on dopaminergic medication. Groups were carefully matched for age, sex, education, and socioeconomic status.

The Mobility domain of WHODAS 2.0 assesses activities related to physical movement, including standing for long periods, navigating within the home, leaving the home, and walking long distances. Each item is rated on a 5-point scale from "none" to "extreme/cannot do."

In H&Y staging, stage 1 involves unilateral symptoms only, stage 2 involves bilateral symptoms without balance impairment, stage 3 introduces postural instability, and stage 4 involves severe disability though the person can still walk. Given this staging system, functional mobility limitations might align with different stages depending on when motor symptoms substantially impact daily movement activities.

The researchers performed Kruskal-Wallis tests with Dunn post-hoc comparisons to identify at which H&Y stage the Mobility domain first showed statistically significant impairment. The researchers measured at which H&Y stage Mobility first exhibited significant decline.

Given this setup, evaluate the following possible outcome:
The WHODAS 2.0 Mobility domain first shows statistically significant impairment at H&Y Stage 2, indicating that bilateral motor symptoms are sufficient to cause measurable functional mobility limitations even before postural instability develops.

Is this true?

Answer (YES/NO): NO